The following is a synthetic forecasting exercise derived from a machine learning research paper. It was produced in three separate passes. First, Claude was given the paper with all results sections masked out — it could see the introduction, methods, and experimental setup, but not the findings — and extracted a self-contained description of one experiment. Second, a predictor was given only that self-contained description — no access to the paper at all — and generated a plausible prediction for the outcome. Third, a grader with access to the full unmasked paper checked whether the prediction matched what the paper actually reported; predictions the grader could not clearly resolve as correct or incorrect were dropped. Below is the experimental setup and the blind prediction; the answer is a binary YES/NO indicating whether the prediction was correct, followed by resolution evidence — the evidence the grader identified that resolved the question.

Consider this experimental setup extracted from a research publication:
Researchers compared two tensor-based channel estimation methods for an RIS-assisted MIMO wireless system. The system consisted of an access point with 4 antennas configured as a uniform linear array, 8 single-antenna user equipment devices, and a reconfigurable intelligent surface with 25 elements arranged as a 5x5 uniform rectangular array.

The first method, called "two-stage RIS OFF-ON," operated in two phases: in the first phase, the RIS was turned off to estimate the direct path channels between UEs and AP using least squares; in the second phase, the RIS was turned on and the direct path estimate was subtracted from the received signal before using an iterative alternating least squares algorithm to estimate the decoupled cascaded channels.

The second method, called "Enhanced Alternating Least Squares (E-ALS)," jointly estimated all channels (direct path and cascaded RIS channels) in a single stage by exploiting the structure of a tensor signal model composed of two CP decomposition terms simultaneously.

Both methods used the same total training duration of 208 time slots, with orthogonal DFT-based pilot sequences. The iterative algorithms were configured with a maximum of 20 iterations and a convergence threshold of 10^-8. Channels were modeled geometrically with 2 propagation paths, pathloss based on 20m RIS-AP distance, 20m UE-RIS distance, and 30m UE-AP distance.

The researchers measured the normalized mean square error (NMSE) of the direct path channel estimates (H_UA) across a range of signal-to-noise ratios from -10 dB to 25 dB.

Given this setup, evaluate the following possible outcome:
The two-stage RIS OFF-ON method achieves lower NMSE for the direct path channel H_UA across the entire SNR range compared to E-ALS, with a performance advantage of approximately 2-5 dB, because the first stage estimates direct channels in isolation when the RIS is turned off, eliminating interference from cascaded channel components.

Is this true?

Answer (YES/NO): NO